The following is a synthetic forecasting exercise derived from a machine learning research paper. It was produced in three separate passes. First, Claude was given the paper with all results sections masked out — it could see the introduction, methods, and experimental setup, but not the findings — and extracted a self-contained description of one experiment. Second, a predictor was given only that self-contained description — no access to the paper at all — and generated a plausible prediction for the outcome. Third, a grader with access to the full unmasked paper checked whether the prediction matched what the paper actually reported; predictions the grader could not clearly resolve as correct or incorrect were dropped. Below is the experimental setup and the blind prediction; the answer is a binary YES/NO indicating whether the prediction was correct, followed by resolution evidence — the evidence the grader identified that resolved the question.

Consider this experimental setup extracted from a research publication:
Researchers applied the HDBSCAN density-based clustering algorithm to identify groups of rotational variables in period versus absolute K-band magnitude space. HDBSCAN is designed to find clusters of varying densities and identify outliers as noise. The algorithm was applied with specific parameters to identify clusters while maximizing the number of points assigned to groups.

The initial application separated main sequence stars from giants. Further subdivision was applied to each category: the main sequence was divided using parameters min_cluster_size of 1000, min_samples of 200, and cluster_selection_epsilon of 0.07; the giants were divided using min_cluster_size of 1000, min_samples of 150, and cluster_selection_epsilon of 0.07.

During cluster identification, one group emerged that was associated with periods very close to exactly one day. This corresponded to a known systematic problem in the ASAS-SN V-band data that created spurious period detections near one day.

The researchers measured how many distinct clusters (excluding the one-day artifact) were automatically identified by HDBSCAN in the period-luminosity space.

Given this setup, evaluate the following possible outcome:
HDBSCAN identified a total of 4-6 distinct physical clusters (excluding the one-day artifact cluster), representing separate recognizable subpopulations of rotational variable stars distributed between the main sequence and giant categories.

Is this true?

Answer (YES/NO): YES